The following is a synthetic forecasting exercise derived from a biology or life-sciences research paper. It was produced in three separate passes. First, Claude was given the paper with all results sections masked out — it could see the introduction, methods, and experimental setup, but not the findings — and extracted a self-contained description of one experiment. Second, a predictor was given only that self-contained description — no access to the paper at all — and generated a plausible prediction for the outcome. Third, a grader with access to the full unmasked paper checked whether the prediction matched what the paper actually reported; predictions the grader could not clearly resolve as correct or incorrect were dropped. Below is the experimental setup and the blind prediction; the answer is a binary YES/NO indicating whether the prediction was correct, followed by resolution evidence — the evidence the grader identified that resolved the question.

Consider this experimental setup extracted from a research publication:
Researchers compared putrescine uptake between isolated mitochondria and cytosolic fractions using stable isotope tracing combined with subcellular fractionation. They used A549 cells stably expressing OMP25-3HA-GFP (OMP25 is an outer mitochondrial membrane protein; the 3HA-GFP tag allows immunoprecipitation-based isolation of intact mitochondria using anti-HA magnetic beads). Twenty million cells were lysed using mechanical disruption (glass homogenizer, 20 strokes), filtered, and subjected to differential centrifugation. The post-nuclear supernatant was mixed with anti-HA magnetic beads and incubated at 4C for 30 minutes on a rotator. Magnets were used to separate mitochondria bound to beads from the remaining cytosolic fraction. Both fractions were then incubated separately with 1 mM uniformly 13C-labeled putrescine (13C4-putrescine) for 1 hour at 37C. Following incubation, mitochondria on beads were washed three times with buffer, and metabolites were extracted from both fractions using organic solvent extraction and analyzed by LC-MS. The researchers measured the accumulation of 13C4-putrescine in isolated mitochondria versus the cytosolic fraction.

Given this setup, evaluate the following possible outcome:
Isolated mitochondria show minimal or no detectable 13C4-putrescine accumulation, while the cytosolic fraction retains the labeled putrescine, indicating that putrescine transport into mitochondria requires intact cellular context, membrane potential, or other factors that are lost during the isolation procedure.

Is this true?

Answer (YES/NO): NO